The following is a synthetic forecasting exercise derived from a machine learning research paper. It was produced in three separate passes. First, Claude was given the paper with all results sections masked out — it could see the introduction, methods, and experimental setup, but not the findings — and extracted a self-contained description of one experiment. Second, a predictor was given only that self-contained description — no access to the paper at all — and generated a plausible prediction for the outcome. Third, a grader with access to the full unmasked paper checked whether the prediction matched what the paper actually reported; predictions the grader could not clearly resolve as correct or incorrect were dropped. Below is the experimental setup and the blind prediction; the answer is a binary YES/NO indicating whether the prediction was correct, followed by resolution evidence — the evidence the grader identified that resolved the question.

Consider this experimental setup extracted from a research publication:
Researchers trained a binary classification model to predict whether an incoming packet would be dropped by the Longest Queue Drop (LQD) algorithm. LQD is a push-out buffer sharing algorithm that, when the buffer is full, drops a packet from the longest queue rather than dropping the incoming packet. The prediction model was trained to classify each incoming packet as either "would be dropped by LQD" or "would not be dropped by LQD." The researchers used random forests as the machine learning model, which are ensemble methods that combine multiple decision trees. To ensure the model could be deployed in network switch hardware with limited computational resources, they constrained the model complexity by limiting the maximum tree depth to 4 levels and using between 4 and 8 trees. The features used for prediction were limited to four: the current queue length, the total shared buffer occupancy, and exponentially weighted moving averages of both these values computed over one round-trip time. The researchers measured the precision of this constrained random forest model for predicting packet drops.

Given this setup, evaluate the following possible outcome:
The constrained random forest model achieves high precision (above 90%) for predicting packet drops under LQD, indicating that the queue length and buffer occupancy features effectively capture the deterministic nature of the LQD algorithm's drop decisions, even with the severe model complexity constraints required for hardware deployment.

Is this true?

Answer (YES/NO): NO